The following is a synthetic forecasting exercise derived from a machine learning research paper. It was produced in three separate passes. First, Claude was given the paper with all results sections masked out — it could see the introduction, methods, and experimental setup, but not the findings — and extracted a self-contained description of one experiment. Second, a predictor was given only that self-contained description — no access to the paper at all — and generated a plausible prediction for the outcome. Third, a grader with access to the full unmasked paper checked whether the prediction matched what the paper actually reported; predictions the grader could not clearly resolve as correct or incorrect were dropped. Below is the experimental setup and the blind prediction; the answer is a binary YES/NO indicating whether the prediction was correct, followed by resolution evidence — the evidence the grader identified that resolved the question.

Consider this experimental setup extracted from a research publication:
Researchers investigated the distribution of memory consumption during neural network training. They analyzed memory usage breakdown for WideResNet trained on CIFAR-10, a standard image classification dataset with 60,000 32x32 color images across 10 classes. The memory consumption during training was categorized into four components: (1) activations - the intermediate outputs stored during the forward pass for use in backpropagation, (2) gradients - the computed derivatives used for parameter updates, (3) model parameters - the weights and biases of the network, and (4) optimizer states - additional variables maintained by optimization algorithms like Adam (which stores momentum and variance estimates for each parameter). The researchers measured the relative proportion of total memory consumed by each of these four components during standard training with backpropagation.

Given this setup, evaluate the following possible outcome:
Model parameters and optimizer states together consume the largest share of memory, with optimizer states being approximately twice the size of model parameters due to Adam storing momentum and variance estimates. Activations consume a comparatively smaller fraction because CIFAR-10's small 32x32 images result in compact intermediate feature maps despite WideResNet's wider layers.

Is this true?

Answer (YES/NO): NO